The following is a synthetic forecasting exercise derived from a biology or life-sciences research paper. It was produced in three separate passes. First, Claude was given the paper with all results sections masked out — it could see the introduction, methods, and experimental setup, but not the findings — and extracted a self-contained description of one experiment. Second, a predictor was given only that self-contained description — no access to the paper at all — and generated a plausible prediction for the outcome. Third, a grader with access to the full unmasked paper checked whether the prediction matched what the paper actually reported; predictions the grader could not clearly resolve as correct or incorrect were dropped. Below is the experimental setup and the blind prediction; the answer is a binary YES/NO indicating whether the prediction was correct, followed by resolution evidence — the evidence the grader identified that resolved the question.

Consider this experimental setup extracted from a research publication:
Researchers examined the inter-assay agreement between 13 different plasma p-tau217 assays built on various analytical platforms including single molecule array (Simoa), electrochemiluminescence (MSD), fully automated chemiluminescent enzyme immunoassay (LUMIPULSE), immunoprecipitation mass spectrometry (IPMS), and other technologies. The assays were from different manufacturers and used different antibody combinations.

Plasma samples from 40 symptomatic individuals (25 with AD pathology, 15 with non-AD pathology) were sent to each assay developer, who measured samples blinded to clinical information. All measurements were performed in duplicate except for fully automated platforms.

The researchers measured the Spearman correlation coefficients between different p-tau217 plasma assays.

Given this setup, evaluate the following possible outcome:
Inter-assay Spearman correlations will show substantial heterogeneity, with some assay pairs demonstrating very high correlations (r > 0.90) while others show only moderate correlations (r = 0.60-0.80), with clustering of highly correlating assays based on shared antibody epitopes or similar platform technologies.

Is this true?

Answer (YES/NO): NO